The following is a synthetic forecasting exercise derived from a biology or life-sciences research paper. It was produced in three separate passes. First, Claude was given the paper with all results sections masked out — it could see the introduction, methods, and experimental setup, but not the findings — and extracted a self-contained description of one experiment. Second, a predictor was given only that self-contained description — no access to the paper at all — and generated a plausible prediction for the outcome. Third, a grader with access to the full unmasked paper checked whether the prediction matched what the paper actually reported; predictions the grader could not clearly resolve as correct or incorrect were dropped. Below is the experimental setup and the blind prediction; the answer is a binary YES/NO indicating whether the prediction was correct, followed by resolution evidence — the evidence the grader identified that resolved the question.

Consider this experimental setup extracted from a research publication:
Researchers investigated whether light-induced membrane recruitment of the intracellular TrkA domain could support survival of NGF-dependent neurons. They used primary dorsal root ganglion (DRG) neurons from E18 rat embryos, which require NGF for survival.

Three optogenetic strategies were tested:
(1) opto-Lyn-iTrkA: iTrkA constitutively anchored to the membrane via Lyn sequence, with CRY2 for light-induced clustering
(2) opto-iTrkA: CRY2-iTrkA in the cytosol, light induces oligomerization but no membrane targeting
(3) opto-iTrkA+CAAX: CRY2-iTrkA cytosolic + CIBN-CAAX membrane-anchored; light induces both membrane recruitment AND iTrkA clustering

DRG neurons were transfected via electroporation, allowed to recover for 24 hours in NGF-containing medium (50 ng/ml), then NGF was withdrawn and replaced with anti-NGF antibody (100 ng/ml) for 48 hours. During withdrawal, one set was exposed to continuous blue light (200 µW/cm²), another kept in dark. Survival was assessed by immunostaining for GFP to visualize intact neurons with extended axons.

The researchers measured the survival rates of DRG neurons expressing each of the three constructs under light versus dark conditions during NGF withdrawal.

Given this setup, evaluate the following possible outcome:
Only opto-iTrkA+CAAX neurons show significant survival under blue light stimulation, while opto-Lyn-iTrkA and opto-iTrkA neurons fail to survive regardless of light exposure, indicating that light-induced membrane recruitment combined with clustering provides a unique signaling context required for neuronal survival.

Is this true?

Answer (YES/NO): NO